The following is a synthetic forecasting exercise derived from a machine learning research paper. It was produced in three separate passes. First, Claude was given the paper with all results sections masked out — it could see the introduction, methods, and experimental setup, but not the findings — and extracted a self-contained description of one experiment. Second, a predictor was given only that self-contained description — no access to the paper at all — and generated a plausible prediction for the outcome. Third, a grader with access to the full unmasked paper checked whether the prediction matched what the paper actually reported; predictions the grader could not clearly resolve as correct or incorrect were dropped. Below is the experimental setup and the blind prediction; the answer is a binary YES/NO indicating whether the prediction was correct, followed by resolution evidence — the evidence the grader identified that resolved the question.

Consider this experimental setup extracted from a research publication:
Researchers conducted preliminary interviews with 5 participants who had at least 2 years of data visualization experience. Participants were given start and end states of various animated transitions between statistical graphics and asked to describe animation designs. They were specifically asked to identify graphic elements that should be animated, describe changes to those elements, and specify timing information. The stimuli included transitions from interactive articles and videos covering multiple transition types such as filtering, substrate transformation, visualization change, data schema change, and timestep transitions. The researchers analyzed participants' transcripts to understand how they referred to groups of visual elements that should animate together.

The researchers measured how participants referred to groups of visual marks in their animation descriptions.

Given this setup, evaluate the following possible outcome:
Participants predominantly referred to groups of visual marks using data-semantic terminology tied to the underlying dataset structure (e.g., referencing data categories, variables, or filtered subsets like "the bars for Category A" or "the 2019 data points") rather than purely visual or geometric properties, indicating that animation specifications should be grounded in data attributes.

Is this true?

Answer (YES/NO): NO